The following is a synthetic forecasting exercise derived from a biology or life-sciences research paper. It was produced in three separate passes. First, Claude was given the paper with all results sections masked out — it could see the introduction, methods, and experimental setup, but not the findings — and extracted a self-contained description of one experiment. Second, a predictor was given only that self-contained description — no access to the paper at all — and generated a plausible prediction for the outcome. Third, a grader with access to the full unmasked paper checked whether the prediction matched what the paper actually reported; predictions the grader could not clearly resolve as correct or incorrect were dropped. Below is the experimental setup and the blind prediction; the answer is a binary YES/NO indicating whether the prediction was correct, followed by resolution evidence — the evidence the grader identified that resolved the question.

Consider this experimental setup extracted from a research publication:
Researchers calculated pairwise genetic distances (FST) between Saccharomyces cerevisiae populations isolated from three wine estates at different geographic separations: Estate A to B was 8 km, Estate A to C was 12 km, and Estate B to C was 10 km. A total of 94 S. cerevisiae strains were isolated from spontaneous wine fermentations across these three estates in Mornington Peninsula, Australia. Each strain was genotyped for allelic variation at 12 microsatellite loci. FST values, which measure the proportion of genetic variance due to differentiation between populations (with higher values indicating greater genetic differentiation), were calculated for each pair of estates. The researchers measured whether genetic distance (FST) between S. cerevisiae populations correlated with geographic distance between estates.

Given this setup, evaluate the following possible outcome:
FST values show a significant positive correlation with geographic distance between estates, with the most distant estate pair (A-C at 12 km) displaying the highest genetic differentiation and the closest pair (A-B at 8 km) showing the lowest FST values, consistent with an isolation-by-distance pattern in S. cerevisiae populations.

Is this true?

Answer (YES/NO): YES